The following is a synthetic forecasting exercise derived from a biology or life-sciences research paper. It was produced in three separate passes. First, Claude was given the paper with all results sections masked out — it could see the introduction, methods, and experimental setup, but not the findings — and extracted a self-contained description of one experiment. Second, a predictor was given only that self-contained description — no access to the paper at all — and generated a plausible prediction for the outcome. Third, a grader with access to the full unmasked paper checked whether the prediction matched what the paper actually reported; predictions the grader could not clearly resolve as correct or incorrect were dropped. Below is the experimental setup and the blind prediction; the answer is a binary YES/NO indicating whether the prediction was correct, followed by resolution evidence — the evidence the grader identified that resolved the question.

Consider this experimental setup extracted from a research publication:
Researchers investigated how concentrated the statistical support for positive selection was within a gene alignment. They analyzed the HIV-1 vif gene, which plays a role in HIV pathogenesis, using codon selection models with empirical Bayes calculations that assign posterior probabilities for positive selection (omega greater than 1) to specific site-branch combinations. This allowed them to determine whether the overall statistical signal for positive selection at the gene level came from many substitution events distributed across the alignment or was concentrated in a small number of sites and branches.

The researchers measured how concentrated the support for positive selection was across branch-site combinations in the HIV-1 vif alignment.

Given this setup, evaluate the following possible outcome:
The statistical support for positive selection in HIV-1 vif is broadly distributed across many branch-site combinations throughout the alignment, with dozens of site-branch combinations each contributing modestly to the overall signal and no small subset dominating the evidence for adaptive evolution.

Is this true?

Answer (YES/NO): NO